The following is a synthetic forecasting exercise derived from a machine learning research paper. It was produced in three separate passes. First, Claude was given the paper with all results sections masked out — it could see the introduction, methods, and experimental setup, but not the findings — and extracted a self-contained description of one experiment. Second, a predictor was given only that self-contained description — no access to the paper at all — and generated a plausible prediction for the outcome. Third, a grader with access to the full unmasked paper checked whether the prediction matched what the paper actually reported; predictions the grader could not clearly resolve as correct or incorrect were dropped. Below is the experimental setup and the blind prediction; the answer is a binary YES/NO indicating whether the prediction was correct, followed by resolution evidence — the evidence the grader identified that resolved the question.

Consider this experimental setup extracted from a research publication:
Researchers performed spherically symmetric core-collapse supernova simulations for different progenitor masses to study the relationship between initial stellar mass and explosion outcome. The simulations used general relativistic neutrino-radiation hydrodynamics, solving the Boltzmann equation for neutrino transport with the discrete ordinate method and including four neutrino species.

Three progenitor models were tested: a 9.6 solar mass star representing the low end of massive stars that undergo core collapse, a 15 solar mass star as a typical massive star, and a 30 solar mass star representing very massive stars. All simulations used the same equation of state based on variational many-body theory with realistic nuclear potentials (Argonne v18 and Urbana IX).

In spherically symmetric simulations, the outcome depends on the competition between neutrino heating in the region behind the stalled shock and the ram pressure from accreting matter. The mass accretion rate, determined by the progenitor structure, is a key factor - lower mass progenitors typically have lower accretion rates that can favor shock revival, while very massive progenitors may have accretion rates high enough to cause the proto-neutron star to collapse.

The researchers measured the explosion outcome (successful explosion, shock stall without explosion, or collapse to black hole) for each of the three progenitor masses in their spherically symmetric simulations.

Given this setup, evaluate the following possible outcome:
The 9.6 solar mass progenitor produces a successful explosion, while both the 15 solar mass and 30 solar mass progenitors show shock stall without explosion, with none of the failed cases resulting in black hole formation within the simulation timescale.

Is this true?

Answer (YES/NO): NO